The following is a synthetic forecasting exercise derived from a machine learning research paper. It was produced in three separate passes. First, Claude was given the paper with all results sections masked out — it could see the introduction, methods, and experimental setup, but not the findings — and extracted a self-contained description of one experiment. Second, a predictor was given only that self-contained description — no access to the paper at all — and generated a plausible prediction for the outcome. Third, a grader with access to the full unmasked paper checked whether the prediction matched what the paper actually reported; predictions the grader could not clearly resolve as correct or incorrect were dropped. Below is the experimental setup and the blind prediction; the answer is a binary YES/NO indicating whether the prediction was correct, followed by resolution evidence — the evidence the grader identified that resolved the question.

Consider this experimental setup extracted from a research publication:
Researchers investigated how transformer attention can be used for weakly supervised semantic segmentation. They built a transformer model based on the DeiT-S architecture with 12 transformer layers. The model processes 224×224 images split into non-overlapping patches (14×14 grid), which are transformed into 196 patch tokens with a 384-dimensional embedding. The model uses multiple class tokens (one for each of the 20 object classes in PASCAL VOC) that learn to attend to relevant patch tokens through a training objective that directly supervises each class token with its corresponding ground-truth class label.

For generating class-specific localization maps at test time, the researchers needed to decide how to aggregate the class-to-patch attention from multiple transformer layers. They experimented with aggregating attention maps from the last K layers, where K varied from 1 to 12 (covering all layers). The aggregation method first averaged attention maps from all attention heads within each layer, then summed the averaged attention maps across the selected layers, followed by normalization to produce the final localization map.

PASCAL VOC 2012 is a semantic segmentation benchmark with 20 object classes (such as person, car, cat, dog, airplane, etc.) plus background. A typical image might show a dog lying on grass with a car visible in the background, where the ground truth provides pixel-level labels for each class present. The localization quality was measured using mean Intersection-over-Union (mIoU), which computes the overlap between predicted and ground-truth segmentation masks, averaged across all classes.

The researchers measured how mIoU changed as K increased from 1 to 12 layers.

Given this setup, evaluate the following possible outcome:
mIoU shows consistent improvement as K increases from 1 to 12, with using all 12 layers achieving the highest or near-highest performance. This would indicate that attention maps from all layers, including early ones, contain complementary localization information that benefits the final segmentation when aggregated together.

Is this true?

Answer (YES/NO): NO